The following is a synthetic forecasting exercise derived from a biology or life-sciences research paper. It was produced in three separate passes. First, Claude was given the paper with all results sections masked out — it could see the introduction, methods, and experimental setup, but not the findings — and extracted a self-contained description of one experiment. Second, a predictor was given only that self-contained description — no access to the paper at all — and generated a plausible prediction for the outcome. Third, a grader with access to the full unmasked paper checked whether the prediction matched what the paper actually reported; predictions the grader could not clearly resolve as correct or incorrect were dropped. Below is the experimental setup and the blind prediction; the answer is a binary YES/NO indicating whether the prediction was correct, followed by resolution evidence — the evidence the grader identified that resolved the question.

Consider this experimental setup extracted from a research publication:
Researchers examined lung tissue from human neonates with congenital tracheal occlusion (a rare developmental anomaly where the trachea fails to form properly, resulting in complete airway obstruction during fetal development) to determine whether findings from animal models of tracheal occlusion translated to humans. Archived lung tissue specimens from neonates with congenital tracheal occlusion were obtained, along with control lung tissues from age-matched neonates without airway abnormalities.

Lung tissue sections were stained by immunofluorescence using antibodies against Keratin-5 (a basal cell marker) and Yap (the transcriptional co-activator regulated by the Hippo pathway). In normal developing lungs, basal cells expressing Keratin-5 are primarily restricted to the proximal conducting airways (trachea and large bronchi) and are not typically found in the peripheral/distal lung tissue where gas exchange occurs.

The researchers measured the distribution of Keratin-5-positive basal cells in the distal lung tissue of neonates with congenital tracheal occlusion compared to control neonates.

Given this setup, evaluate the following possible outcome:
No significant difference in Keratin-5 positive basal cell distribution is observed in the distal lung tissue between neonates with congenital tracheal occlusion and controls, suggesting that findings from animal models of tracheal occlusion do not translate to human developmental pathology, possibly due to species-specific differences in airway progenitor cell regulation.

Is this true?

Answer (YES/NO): NO